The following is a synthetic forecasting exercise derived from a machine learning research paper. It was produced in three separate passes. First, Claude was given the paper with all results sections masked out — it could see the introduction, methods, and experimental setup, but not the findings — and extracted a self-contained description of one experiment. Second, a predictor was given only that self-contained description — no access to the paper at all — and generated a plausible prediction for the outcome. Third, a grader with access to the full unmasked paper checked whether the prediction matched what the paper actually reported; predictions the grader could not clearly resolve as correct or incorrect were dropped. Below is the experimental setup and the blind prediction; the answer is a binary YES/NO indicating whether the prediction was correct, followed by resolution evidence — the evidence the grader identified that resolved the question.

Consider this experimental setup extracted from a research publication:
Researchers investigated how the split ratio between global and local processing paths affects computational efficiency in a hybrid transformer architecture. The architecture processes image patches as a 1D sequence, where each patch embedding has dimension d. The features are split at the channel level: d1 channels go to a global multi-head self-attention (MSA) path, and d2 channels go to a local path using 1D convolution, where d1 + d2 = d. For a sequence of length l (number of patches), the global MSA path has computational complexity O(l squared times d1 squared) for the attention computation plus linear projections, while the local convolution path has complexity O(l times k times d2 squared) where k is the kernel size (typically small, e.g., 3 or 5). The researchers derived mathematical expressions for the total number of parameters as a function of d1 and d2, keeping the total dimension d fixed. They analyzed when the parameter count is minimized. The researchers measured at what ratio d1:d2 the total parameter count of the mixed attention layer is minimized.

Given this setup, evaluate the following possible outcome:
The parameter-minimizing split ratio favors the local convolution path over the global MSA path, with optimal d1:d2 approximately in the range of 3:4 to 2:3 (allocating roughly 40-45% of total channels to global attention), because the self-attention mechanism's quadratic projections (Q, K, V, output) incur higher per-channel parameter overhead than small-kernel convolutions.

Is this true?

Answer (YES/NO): NO